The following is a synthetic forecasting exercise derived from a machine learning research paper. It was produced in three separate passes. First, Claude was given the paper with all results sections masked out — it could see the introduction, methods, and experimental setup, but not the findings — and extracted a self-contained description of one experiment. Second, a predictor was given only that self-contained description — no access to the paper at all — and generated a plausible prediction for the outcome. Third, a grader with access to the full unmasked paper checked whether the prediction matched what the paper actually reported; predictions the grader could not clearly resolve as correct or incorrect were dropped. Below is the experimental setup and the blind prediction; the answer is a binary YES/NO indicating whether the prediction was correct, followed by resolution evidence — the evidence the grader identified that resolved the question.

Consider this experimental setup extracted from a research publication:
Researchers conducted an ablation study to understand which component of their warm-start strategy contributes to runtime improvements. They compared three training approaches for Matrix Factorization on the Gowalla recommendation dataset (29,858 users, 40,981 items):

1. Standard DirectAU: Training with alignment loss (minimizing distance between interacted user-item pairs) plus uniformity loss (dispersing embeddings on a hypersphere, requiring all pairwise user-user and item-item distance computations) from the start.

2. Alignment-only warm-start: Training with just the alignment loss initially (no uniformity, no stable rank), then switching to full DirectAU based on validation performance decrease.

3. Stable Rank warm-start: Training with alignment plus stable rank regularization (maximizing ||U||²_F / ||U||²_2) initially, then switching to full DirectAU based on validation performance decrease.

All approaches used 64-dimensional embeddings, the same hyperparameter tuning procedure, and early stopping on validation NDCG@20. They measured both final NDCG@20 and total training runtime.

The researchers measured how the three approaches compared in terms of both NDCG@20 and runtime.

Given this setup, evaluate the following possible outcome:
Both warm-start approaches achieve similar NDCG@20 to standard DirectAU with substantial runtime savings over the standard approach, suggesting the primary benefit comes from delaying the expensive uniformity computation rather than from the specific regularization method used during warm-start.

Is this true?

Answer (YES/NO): NO